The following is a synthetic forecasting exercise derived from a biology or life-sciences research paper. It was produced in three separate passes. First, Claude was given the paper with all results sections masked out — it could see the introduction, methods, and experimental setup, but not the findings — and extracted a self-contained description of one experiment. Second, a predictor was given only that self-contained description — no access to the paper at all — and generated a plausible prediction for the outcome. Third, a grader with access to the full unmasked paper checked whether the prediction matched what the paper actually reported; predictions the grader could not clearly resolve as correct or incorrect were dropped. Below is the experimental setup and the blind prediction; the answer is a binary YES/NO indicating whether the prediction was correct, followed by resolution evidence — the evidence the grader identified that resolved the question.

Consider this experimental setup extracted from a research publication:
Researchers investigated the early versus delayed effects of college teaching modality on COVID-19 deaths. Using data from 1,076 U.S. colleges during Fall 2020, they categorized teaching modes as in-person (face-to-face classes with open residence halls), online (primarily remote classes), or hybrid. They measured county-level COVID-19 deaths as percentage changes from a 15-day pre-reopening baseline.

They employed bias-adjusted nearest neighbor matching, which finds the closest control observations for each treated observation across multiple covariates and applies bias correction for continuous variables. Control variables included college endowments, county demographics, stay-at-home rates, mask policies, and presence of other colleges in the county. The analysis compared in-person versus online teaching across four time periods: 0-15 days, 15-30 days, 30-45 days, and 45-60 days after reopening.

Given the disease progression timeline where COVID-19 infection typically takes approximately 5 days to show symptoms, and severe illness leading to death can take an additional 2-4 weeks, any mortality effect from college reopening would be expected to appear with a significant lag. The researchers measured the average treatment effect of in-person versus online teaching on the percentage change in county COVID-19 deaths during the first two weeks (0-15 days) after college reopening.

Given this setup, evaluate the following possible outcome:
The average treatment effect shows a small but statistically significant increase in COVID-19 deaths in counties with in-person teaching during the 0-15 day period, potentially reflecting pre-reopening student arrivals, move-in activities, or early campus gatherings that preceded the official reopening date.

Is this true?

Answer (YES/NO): NO